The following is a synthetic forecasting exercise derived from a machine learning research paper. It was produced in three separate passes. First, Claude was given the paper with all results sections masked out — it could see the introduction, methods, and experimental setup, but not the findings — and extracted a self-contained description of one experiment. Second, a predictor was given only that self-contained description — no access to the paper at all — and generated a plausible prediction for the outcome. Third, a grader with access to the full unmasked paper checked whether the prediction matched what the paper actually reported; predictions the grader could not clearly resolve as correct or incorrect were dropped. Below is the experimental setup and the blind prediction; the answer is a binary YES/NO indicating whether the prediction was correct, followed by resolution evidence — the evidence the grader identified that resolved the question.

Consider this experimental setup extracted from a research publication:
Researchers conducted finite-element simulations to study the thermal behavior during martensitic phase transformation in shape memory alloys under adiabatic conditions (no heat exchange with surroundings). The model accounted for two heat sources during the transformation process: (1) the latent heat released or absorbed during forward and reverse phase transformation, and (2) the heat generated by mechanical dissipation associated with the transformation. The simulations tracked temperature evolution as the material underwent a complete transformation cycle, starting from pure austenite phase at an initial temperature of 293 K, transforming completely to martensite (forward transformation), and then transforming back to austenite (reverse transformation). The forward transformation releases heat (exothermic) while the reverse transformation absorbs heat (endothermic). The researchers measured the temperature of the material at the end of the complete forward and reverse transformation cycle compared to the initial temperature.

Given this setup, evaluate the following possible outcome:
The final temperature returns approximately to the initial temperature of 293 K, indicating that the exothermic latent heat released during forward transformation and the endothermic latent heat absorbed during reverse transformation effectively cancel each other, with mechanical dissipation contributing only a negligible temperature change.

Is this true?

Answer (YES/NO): NO